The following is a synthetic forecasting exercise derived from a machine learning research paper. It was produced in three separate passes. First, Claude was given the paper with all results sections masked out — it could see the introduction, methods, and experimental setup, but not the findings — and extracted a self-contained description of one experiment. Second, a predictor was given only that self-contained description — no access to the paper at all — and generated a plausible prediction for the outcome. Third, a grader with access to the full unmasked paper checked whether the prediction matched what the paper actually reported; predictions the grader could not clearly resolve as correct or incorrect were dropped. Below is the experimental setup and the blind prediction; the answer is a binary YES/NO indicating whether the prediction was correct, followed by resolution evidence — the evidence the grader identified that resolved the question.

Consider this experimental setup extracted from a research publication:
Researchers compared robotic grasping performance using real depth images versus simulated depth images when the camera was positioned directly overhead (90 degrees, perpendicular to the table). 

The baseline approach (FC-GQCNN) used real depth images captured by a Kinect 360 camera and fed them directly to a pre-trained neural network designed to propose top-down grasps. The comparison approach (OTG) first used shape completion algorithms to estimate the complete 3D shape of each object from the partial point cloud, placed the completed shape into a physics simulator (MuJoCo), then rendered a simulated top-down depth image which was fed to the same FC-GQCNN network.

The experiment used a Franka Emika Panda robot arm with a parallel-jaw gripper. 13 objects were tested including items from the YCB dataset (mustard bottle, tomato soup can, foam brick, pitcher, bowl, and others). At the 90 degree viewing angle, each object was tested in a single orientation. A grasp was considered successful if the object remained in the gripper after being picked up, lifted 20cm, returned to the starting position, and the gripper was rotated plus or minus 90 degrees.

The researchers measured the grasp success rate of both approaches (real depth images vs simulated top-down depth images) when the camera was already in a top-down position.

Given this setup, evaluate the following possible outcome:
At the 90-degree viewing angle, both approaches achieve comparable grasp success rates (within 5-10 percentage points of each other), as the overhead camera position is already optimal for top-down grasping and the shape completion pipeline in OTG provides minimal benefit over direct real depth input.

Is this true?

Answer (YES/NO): YES